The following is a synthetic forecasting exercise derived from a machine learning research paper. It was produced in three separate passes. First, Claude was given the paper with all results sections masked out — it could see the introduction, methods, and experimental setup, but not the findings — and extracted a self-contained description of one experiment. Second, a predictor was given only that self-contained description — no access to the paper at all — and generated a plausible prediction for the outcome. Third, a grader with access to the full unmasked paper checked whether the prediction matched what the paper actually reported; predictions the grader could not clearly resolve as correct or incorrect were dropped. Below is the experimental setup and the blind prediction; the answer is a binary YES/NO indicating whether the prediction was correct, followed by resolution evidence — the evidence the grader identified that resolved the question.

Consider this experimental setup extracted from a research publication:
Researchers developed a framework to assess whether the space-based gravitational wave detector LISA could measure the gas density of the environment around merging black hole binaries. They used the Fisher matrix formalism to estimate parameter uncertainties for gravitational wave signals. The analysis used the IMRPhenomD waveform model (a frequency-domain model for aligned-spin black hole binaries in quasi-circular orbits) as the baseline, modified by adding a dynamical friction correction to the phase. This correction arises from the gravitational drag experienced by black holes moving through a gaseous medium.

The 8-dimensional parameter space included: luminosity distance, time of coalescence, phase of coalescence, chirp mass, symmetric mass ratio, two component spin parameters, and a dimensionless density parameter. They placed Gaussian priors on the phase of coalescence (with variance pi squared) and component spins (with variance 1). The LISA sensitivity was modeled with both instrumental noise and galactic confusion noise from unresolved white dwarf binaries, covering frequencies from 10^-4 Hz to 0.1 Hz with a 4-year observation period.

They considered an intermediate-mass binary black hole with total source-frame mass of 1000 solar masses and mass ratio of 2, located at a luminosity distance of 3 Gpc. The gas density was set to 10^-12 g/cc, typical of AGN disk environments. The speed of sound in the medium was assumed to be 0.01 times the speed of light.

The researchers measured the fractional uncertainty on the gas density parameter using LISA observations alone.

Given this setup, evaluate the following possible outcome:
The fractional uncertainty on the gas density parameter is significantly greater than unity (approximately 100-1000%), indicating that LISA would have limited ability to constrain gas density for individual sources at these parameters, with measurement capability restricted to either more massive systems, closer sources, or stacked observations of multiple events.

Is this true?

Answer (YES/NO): NO